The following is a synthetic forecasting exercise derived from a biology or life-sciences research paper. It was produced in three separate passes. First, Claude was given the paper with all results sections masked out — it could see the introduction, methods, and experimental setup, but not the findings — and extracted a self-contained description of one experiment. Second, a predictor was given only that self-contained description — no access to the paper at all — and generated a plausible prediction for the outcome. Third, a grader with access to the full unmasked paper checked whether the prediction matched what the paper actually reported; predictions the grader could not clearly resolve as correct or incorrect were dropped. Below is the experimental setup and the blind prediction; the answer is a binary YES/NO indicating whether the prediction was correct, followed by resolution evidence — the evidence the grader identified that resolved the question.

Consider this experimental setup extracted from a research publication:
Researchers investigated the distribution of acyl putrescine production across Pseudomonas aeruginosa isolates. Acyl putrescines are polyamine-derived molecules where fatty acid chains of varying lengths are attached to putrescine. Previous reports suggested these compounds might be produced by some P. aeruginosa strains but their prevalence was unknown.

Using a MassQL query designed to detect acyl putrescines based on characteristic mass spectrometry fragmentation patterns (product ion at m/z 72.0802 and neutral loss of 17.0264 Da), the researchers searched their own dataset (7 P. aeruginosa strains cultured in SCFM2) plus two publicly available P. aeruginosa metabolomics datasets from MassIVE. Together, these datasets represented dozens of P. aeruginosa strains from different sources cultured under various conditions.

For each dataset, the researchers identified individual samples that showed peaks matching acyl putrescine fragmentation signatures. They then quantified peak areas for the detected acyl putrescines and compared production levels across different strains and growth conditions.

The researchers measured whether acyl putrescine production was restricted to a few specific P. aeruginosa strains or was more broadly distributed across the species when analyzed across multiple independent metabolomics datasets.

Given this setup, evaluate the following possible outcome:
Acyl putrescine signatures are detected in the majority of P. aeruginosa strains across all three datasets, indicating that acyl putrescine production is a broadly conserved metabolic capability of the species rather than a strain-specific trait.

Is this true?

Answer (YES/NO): YES